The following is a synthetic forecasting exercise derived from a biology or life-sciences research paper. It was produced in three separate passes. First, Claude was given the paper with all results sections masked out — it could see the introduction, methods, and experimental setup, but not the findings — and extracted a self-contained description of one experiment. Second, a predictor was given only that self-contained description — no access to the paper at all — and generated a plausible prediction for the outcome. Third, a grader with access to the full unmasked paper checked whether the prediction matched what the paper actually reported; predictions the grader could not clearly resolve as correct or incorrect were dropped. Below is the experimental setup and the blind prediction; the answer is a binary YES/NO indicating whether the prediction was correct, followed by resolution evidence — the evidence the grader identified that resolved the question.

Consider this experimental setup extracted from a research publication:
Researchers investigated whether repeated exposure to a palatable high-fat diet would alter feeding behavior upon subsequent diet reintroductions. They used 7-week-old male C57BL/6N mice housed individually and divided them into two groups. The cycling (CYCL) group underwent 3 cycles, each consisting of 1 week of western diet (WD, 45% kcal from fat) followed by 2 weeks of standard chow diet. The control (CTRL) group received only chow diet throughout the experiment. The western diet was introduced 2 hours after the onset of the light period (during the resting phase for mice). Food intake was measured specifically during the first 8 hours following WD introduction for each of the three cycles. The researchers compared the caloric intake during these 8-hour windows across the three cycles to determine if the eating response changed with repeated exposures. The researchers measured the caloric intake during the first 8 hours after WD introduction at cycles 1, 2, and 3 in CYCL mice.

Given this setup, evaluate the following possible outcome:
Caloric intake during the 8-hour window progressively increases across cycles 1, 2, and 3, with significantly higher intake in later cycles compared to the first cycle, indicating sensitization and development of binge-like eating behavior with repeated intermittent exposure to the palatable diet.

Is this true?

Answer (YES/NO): YES